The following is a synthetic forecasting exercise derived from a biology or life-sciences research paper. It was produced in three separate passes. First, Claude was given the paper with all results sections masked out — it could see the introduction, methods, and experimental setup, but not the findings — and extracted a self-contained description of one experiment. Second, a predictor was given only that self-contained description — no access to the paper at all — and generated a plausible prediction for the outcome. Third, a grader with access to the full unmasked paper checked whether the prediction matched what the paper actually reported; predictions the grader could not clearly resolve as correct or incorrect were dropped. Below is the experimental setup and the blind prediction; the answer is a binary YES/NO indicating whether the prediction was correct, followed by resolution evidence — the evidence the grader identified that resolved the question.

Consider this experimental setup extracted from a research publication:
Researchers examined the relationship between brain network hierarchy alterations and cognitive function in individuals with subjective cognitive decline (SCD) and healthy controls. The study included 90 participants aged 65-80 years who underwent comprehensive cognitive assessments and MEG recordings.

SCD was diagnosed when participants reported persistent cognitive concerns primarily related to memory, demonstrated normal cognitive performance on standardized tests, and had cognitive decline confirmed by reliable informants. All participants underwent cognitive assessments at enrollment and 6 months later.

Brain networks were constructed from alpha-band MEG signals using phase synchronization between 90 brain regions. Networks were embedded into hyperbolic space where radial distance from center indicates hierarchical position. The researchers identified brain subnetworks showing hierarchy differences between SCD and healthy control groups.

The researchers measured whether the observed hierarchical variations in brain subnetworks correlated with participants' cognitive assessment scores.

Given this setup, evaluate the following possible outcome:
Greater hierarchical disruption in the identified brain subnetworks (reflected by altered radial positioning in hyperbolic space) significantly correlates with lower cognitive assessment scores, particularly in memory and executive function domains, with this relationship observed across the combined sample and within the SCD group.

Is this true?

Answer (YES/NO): NO